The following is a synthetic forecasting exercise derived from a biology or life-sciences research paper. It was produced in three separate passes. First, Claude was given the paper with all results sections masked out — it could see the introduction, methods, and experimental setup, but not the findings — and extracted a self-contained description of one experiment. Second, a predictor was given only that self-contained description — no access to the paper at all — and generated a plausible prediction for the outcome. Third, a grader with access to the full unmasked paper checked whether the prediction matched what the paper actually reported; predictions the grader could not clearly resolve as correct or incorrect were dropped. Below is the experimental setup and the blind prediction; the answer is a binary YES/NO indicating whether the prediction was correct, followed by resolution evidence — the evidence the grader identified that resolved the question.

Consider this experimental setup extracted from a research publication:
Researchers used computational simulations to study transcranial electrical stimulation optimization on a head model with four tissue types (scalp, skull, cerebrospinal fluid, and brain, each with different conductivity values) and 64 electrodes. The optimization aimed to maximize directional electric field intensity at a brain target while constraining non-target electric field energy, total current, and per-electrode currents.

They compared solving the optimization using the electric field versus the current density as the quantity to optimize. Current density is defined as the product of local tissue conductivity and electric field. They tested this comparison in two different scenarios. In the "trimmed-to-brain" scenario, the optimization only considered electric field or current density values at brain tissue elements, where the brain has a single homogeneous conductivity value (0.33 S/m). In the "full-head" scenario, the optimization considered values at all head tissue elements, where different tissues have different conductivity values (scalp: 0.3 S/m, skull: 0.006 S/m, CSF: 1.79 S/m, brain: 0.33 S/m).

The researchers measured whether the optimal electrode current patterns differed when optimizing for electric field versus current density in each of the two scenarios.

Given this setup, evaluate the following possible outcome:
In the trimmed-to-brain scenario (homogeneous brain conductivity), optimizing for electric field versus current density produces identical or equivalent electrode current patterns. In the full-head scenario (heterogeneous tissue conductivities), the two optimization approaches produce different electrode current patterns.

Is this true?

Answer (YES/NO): YES